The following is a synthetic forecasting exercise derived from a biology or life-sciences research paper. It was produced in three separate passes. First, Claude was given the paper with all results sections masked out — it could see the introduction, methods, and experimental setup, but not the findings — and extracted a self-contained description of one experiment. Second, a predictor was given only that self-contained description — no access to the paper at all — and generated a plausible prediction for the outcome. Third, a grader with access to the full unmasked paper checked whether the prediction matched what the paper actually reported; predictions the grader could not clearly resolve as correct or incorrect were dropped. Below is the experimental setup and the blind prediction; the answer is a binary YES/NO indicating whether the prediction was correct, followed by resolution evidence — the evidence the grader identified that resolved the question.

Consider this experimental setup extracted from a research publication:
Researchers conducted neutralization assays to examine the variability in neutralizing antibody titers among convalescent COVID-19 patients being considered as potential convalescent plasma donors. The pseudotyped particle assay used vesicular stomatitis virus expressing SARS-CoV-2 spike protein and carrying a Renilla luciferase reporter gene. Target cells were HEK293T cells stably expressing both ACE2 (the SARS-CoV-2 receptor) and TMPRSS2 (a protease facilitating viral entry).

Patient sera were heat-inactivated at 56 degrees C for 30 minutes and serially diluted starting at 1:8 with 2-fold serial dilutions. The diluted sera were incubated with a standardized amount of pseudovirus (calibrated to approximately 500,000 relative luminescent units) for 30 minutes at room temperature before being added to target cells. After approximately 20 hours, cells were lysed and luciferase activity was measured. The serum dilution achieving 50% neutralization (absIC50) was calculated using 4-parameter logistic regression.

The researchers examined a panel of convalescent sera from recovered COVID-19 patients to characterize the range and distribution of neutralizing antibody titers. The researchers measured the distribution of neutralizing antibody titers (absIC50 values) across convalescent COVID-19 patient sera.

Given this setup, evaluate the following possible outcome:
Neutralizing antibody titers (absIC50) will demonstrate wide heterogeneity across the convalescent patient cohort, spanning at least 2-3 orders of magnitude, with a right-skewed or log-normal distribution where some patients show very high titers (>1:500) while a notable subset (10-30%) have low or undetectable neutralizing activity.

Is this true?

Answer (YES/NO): NO